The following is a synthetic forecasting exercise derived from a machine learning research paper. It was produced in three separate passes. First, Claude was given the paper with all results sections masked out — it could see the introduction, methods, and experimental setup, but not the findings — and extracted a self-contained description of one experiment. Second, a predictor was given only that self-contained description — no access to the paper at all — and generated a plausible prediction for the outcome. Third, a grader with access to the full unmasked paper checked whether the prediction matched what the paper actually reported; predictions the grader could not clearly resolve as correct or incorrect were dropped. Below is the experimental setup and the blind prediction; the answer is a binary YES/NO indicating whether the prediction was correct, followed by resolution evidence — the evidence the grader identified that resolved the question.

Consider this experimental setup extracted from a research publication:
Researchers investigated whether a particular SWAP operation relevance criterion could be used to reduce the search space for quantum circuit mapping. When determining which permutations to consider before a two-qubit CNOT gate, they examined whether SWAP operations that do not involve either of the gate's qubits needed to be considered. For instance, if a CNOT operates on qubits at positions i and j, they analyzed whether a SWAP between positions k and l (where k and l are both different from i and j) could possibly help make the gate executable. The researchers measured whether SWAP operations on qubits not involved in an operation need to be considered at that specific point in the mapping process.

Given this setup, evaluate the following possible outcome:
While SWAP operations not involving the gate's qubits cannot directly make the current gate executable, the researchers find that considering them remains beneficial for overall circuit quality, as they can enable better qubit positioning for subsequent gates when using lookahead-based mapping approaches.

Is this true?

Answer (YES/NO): NO